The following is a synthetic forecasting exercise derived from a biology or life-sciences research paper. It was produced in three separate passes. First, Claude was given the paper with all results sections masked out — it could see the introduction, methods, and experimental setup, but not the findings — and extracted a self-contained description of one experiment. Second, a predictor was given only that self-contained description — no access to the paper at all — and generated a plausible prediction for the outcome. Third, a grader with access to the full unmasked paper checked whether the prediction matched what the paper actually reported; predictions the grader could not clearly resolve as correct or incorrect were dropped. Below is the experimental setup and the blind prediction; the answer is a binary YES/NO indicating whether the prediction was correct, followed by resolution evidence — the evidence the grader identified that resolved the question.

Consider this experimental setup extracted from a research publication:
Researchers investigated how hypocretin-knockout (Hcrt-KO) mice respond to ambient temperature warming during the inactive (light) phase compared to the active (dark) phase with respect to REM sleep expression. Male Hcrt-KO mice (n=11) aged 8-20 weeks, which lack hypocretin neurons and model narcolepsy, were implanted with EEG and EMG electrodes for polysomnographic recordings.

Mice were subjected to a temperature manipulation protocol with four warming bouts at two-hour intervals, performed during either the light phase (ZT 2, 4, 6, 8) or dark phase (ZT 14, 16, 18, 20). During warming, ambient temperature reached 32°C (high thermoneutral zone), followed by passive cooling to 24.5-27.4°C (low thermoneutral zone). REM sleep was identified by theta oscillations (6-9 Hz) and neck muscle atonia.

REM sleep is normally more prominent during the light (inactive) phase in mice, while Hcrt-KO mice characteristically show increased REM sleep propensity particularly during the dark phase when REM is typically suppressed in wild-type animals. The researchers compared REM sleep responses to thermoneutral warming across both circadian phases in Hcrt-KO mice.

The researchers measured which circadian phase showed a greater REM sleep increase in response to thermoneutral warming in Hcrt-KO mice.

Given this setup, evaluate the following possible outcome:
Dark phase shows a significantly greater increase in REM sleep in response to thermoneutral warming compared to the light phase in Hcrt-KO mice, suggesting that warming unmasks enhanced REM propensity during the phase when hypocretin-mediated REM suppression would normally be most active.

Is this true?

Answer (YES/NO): YES